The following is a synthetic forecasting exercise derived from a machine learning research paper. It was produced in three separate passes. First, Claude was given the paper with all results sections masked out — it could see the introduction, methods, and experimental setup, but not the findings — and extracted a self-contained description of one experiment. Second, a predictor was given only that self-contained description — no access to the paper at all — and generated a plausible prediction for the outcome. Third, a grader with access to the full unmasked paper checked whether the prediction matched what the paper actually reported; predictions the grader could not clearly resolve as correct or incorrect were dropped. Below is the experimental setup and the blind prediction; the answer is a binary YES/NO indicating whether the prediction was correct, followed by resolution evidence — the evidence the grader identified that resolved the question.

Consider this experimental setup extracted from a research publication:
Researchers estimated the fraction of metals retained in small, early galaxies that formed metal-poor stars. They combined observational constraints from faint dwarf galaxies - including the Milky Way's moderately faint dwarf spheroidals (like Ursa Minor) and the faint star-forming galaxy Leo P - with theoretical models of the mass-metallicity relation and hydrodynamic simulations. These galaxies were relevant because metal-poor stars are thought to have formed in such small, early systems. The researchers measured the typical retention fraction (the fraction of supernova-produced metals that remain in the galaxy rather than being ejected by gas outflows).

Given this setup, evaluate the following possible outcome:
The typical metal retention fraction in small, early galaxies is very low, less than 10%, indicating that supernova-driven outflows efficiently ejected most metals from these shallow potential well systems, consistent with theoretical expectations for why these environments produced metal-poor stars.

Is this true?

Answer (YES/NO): YES